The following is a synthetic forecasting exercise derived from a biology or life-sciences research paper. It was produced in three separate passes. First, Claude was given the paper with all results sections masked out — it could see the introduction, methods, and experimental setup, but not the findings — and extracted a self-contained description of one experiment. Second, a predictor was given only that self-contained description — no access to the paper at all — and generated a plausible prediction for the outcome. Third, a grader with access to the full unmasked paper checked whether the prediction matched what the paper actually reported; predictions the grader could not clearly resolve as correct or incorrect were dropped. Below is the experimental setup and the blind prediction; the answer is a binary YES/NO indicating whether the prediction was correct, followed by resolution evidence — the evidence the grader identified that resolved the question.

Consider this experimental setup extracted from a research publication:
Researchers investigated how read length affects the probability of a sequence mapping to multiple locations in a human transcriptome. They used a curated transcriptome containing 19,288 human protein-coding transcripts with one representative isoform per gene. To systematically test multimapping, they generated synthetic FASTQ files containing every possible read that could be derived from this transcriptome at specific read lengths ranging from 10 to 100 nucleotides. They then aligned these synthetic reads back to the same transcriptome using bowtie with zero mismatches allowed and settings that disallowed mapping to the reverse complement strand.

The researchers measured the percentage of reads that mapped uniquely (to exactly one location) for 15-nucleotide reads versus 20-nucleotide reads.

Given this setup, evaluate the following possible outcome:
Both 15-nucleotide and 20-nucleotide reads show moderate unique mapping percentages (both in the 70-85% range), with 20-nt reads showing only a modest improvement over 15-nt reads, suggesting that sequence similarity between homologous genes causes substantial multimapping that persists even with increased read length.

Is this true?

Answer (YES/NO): NO